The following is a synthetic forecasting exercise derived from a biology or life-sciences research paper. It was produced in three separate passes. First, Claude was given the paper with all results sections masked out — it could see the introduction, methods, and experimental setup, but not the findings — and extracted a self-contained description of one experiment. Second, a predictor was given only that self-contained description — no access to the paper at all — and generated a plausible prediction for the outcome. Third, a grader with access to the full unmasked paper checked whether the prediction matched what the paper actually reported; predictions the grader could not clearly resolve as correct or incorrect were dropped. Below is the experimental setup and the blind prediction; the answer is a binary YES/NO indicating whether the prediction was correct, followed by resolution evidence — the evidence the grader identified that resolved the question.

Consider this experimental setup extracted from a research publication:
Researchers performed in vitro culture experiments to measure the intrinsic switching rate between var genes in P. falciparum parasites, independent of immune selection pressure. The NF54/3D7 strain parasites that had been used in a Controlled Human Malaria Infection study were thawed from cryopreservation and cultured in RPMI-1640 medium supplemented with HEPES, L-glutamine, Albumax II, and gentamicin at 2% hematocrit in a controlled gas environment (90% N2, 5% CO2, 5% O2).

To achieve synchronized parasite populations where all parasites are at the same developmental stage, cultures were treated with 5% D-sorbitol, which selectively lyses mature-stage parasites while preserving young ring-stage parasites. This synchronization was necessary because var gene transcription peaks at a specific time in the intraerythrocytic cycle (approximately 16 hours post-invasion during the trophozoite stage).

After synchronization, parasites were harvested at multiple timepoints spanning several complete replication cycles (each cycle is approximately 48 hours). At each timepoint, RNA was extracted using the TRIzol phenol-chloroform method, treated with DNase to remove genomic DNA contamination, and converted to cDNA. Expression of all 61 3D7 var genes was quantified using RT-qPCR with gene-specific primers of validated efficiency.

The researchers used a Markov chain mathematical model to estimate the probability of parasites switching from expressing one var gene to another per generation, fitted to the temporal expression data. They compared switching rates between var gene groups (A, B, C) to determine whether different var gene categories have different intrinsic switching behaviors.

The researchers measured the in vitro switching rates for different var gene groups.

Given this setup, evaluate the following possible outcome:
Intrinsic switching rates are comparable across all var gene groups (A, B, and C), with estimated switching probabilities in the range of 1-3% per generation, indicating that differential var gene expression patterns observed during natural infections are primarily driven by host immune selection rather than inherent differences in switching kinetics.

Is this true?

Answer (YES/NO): NO